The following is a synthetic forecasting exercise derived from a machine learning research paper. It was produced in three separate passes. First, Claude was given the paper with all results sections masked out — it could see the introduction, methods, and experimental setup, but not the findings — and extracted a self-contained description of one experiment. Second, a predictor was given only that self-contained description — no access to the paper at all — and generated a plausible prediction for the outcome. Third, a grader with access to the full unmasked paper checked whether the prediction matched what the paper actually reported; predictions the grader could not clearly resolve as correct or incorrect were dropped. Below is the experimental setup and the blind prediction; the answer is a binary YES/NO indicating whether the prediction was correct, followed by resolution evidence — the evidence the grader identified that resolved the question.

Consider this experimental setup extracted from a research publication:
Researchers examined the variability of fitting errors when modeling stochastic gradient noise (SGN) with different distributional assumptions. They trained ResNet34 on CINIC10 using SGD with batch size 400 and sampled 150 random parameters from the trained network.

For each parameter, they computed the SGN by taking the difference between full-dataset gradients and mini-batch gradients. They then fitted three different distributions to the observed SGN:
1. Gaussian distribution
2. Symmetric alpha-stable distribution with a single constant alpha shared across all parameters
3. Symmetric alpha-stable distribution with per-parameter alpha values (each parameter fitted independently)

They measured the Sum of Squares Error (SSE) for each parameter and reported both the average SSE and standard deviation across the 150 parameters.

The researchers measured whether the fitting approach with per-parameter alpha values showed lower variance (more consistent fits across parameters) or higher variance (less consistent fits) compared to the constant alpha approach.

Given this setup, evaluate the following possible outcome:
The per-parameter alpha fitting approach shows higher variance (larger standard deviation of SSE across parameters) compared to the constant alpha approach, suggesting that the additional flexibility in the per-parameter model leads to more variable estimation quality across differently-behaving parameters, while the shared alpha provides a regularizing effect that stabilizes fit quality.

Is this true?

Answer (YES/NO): NO